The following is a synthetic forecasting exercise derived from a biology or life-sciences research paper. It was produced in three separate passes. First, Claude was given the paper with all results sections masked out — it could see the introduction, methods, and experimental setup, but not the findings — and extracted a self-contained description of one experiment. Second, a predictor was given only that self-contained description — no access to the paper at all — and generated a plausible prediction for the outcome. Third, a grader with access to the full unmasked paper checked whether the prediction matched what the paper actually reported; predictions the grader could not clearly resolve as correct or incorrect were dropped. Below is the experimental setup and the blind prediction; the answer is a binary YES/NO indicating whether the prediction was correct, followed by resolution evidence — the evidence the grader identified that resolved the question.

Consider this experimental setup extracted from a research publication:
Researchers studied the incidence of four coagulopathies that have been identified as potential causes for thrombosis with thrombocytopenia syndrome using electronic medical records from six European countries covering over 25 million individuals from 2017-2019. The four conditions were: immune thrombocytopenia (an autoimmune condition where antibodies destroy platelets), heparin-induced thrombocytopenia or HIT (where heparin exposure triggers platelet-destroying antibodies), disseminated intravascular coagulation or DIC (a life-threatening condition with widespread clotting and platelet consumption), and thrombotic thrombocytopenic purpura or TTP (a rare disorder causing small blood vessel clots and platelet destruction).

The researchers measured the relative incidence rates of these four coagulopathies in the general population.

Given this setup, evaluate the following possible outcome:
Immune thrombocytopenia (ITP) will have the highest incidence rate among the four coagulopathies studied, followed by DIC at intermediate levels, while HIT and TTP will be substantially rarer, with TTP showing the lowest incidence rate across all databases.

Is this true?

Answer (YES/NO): NO